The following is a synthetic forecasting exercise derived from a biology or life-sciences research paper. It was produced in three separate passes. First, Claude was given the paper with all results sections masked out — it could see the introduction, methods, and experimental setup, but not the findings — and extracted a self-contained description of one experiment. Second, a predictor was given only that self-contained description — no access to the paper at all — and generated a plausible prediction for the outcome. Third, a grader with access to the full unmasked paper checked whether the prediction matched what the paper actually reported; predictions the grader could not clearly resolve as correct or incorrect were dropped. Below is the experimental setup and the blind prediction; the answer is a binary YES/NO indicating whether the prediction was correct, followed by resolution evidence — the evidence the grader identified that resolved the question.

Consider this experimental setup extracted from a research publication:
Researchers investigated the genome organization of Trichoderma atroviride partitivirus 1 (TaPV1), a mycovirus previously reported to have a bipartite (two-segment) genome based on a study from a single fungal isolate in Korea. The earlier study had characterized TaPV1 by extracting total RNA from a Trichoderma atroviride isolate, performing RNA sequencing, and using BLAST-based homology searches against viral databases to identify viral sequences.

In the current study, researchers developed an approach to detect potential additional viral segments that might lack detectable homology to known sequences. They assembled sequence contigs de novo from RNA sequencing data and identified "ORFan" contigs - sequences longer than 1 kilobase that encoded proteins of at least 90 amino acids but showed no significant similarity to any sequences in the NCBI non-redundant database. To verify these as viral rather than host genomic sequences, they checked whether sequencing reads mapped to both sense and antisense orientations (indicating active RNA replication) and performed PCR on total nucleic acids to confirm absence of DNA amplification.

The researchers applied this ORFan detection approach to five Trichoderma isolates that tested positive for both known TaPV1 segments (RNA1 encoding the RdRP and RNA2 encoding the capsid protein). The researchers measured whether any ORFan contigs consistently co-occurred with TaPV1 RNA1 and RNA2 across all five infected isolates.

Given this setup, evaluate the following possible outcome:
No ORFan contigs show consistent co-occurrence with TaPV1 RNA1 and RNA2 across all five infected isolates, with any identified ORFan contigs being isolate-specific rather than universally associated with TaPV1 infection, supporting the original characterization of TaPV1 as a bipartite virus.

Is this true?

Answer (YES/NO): NO